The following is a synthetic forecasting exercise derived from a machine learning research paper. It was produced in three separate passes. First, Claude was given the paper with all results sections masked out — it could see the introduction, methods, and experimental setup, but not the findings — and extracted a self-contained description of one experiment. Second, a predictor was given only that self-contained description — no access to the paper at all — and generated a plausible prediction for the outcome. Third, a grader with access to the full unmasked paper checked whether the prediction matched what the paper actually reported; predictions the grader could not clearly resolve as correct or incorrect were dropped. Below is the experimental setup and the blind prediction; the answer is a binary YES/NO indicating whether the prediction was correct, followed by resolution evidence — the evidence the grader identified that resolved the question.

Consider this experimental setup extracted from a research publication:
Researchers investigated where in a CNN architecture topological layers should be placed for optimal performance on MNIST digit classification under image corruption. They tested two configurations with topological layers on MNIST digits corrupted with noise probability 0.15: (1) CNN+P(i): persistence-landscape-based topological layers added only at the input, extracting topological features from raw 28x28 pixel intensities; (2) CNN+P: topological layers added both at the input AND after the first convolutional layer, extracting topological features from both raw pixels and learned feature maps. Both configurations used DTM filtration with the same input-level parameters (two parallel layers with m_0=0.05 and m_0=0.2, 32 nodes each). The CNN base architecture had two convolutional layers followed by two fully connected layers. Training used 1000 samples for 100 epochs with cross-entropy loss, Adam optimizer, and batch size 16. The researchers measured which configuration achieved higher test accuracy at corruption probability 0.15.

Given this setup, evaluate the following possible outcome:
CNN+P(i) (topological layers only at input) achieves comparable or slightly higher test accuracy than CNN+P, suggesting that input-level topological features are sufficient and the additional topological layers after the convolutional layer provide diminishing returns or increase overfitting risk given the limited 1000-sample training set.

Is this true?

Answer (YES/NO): NO